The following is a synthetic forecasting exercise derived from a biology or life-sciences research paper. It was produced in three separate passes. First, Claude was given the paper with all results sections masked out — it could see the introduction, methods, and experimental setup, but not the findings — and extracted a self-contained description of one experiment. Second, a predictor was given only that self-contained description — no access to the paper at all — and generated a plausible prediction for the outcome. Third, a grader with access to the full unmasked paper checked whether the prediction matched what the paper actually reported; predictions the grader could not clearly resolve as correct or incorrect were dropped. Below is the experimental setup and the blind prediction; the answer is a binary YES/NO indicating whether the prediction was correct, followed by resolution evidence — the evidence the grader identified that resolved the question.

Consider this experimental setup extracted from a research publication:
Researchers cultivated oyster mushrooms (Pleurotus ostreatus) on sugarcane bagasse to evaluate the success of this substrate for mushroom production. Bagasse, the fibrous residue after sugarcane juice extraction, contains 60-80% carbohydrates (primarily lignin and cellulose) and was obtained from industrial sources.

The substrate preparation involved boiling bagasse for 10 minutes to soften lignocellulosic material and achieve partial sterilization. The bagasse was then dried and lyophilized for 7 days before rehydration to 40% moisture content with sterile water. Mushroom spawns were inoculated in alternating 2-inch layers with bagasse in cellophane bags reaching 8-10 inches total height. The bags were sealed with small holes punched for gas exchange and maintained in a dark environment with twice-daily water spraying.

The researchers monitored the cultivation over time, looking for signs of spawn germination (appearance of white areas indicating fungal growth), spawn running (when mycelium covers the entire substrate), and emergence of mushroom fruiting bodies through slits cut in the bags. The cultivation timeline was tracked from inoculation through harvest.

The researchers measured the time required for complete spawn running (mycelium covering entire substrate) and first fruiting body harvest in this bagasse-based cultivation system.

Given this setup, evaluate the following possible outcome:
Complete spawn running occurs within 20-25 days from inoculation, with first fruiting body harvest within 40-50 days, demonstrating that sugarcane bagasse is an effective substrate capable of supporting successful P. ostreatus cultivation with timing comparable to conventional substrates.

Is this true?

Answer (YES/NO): NO